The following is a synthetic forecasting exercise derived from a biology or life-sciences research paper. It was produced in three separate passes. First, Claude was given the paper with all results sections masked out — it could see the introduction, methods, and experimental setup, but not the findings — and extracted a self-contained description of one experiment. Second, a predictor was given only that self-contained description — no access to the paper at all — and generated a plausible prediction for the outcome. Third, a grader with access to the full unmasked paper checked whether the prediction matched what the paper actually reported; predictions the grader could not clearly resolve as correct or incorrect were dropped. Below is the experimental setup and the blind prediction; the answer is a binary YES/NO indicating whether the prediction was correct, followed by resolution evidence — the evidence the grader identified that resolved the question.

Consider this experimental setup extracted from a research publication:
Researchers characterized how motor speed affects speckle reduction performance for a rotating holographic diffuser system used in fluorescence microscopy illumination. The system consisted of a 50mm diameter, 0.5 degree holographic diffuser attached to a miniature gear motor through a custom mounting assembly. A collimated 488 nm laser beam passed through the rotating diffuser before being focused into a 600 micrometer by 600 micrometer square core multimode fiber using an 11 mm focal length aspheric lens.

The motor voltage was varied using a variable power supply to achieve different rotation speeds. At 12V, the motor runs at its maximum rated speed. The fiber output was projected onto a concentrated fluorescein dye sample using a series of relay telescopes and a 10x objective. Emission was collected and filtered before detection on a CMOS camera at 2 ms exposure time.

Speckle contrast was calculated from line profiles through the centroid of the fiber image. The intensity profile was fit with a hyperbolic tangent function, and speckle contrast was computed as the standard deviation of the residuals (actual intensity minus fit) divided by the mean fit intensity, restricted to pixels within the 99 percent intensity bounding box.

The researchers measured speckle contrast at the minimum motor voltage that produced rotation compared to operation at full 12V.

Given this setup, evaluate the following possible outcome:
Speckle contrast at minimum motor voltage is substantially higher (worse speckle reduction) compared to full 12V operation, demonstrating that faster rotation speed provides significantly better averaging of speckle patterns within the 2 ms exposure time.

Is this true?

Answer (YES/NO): NO